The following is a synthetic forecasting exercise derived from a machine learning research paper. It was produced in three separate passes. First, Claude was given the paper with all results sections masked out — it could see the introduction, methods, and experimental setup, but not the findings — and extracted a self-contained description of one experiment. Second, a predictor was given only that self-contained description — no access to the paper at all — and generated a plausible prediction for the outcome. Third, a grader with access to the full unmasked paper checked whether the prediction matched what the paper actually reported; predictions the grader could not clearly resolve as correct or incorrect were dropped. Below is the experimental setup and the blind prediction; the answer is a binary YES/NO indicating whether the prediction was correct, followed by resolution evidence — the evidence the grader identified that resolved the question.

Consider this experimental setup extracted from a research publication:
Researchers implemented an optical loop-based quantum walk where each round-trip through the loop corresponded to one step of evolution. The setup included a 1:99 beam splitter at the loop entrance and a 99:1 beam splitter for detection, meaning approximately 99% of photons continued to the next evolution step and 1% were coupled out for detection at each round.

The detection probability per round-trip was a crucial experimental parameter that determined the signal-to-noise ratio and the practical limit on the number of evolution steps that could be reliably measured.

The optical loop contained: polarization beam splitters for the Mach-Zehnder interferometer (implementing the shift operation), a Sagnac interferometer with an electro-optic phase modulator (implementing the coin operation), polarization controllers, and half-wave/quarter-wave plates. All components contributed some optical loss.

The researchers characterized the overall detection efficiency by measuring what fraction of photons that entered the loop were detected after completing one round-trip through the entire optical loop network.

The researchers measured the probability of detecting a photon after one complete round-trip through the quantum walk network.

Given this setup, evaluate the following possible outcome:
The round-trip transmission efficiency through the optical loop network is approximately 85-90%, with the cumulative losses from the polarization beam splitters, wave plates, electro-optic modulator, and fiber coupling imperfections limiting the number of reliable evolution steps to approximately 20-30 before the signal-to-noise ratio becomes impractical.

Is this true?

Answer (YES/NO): NO